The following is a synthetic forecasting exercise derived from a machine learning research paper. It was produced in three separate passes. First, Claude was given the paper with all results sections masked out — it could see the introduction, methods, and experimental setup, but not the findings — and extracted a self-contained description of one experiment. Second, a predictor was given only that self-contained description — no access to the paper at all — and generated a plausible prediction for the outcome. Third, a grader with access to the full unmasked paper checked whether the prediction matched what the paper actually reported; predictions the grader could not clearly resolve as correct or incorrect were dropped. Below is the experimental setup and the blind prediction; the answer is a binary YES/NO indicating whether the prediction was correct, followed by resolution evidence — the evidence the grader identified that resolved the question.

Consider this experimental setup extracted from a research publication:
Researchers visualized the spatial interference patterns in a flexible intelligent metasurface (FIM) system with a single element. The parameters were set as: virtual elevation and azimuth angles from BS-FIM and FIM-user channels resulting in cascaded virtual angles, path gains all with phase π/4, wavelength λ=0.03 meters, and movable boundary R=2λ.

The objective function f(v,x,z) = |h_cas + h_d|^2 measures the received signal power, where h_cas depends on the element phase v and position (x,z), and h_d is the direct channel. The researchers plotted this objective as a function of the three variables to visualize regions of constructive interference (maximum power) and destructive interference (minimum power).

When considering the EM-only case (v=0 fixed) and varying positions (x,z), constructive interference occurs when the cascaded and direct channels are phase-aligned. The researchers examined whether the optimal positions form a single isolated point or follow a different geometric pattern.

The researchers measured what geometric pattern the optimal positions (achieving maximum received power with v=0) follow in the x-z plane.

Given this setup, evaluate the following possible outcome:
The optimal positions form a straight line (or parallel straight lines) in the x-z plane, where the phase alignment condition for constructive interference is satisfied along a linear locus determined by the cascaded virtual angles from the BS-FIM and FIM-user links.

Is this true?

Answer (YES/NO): YES